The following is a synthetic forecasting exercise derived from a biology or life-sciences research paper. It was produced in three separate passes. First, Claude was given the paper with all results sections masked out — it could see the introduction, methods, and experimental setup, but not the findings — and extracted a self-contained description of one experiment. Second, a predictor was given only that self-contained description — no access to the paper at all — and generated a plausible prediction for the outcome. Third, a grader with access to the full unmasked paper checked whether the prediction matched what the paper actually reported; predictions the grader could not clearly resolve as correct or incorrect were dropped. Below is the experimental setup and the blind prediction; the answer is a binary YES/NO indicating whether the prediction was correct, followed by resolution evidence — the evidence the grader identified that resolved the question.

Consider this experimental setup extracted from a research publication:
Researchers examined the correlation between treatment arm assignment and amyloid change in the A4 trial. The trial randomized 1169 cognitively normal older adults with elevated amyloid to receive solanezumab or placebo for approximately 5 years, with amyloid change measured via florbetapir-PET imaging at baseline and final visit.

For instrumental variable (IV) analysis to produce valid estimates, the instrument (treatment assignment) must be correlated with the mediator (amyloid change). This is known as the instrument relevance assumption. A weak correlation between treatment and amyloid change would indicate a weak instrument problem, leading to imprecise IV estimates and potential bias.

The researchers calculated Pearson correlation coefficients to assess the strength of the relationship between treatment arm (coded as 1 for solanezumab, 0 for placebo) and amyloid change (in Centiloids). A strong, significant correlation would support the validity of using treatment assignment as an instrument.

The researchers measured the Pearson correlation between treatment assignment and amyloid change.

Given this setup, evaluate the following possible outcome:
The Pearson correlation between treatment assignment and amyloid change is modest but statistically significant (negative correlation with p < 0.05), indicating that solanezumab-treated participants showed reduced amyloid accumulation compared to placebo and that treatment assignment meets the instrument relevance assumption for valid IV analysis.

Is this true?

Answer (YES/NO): YES